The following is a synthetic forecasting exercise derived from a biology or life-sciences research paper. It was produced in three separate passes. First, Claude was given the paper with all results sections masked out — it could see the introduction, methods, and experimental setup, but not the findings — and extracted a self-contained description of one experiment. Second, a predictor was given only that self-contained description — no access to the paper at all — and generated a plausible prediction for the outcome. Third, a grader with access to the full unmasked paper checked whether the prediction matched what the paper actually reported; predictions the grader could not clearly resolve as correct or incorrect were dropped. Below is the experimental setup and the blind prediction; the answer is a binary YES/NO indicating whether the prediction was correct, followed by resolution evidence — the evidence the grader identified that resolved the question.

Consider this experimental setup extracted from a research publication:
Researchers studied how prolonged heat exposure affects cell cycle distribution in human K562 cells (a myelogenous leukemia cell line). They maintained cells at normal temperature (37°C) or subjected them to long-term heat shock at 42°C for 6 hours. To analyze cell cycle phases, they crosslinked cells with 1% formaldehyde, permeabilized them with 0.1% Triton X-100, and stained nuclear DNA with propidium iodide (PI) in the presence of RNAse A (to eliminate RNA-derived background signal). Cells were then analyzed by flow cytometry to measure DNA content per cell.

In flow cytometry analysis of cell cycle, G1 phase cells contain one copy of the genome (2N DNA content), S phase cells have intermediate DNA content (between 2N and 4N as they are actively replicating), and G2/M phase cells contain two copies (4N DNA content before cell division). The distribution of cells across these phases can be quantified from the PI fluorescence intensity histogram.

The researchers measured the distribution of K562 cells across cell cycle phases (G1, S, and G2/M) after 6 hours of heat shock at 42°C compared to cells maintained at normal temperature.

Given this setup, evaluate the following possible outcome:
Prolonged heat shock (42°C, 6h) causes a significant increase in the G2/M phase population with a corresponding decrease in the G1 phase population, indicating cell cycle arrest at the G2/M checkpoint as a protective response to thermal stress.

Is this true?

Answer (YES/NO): YES